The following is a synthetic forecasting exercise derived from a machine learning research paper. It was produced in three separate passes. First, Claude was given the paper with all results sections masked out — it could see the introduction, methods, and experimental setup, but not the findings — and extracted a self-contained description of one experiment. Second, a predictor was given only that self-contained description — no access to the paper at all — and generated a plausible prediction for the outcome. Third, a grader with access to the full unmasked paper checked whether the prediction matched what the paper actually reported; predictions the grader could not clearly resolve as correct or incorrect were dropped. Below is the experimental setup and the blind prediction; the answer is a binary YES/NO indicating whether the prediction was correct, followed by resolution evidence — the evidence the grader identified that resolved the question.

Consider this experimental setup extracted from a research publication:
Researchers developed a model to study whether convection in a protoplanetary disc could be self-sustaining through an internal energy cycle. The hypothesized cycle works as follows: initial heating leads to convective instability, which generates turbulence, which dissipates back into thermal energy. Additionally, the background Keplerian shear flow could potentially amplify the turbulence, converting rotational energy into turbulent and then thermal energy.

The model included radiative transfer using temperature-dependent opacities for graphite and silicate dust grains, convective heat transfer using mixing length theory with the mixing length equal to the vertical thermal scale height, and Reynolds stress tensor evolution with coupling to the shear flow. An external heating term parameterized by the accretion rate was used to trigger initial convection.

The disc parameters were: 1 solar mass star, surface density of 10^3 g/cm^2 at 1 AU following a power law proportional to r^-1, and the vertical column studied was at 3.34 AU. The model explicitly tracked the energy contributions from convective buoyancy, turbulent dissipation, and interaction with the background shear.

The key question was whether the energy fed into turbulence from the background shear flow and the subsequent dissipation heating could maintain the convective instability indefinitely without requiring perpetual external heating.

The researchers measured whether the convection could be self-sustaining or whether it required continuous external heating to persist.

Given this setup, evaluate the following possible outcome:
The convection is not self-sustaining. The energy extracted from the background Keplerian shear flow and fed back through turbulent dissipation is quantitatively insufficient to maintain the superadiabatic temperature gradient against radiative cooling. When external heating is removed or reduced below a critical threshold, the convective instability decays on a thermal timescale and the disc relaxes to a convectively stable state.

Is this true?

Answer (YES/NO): YES